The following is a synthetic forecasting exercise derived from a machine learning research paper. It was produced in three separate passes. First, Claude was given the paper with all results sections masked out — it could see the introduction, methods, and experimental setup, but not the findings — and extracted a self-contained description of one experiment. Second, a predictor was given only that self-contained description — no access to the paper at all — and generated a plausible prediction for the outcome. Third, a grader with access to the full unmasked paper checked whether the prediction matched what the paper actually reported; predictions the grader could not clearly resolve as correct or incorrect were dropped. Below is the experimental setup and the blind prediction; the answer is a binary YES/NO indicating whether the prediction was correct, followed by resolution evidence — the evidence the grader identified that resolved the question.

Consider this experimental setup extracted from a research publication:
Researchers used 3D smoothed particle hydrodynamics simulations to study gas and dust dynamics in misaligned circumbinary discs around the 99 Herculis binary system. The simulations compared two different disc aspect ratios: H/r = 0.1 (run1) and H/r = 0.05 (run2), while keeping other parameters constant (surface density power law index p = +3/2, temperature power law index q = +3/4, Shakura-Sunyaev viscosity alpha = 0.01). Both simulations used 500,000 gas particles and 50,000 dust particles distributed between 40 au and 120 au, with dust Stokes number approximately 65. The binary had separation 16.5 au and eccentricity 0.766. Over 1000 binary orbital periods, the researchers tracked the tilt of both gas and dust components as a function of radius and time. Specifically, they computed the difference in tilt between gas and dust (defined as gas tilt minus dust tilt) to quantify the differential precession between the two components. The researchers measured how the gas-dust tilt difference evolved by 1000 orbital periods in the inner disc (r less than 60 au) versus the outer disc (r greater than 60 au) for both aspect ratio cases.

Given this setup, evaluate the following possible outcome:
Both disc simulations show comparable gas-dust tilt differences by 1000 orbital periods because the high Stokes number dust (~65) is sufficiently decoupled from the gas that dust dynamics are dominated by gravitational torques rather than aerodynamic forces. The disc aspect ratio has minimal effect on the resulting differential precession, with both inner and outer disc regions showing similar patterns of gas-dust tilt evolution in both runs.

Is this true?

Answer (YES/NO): NO